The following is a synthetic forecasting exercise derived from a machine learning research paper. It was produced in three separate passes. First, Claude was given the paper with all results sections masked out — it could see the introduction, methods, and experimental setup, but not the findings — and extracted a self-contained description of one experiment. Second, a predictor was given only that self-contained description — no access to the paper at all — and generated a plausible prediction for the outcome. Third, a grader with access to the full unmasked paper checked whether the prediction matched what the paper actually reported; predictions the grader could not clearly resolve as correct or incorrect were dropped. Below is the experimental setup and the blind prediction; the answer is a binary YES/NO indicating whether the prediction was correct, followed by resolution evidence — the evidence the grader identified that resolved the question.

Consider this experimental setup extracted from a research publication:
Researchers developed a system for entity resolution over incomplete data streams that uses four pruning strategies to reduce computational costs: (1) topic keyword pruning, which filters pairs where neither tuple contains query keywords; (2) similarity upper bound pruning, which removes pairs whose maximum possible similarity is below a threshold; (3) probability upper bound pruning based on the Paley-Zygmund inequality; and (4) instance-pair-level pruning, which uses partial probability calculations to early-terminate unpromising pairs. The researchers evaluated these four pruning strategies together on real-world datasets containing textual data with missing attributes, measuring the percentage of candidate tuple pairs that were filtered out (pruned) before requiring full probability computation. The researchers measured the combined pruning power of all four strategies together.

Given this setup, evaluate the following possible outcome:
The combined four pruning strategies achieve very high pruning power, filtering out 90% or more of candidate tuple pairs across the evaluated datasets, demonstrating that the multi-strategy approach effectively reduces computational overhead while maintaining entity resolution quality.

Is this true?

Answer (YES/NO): YES